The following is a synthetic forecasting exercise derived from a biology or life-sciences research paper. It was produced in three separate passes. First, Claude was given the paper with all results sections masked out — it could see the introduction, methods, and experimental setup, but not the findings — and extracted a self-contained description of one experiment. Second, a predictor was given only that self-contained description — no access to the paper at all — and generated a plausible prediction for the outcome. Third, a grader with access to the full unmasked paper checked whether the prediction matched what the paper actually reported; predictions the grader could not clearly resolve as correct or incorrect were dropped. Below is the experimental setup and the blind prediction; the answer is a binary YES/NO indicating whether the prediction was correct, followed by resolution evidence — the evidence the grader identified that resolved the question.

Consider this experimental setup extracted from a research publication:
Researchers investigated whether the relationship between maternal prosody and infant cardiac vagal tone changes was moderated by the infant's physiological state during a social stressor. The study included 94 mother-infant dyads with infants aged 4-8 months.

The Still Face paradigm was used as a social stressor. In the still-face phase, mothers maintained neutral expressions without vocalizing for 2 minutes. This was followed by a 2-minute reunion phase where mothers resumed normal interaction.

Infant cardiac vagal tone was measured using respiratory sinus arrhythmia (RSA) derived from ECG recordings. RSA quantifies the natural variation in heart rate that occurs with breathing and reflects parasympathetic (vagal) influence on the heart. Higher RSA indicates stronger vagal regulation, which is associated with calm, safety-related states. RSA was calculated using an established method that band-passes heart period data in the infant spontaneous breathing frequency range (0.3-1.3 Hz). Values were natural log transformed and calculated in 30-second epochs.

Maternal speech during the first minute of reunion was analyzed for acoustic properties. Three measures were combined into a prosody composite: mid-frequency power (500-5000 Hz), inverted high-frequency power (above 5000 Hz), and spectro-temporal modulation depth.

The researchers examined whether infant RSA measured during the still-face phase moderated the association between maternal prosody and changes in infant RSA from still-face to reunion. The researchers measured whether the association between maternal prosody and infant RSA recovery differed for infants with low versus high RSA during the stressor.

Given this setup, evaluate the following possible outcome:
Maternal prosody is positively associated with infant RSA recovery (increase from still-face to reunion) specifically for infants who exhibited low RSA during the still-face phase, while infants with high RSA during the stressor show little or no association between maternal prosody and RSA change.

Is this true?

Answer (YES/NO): YES